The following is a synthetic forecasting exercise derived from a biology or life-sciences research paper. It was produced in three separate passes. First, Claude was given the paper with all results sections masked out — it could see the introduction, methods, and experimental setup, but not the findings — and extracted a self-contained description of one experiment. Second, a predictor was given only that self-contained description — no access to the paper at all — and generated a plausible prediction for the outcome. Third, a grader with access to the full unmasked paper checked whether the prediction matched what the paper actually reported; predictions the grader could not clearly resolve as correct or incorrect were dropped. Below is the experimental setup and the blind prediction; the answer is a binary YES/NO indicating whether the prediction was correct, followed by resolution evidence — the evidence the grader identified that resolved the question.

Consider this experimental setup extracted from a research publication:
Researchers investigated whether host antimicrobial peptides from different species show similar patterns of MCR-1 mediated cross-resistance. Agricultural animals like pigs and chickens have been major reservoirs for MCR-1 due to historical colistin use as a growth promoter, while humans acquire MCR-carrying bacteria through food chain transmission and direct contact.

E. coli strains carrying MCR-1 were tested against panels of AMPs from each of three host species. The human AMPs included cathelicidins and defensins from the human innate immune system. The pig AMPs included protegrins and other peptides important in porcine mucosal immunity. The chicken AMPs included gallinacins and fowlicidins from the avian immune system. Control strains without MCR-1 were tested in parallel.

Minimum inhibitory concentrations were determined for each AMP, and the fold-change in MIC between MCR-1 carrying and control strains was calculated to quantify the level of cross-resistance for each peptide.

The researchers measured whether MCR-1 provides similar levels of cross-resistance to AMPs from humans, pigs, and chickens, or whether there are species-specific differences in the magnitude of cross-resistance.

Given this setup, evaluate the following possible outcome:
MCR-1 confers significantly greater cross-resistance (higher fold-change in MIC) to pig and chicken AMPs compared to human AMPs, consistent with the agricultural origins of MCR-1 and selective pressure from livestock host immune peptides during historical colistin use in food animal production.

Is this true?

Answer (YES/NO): NO